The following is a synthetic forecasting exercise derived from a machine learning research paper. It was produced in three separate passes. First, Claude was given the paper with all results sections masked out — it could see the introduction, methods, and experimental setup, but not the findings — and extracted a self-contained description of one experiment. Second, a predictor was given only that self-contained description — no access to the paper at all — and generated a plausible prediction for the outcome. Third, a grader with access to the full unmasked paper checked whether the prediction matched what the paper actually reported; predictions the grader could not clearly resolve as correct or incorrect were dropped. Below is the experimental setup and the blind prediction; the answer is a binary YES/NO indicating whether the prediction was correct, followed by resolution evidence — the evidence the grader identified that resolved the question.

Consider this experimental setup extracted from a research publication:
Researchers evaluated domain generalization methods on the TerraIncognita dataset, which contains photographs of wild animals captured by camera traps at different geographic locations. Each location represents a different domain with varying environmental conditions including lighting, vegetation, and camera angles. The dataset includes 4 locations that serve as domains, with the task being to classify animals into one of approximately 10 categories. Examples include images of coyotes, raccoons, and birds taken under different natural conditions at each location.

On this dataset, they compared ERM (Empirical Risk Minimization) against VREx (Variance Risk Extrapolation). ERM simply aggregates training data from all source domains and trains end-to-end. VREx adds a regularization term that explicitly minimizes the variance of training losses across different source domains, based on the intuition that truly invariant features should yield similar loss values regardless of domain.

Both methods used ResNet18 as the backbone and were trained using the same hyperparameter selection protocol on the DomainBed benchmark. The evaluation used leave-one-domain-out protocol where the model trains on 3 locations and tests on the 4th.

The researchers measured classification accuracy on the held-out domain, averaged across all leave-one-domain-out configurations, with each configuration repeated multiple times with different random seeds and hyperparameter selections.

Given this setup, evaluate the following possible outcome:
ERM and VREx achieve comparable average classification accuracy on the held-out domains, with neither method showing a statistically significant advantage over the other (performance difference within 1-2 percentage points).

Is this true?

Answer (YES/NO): NO